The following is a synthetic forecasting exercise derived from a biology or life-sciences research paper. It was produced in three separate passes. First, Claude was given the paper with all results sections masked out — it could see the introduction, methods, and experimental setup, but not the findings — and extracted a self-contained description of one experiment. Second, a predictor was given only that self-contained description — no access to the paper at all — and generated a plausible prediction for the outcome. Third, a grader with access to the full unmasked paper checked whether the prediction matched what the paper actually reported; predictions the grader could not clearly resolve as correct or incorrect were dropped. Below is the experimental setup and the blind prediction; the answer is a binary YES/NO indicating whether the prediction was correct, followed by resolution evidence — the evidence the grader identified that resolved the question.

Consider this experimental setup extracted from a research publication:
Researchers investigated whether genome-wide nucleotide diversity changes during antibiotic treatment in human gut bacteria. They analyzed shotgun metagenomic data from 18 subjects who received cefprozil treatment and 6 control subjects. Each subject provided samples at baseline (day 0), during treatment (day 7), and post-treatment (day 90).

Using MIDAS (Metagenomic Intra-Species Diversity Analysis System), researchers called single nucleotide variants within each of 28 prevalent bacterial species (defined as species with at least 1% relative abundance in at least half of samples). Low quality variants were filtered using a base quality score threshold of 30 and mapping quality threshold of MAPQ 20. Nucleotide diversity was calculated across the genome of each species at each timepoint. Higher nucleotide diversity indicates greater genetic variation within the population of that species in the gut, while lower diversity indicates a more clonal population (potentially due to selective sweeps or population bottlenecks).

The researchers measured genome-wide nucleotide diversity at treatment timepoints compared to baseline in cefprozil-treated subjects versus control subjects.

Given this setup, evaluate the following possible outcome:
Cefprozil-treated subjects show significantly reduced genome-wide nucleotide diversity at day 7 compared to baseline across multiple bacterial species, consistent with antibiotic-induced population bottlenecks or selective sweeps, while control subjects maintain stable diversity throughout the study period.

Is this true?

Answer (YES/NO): NO